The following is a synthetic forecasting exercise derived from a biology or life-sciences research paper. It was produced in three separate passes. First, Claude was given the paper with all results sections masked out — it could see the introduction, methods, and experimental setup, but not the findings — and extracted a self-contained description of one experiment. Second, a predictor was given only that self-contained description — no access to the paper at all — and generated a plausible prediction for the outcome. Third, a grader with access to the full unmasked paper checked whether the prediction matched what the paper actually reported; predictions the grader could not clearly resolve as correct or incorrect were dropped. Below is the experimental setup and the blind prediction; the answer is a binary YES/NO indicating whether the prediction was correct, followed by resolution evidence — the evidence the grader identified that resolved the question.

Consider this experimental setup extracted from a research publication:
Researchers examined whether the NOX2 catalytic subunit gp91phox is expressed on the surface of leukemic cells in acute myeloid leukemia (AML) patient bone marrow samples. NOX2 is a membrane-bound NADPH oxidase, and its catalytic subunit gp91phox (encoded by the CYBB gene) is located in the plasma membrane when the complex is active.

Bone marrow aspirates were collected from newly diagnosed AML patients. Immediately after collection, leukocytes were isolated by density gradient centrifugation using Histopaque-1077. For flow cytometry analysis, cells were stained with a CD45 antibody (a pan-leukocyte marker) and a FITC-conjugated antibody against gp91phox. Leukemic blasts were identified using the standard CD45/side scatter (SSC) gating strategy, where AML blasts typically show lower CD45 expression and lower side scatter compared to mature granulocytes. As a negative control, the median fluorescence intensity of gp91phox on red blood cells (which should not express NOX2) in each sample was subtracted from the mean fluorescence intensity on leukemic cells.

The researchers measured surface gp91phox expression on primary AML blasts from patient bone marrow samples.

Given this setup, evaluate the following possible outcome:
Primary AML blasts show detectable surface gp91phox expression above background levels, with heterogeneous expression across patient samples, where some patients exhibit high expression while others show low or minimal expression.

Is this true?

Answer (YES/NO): YES